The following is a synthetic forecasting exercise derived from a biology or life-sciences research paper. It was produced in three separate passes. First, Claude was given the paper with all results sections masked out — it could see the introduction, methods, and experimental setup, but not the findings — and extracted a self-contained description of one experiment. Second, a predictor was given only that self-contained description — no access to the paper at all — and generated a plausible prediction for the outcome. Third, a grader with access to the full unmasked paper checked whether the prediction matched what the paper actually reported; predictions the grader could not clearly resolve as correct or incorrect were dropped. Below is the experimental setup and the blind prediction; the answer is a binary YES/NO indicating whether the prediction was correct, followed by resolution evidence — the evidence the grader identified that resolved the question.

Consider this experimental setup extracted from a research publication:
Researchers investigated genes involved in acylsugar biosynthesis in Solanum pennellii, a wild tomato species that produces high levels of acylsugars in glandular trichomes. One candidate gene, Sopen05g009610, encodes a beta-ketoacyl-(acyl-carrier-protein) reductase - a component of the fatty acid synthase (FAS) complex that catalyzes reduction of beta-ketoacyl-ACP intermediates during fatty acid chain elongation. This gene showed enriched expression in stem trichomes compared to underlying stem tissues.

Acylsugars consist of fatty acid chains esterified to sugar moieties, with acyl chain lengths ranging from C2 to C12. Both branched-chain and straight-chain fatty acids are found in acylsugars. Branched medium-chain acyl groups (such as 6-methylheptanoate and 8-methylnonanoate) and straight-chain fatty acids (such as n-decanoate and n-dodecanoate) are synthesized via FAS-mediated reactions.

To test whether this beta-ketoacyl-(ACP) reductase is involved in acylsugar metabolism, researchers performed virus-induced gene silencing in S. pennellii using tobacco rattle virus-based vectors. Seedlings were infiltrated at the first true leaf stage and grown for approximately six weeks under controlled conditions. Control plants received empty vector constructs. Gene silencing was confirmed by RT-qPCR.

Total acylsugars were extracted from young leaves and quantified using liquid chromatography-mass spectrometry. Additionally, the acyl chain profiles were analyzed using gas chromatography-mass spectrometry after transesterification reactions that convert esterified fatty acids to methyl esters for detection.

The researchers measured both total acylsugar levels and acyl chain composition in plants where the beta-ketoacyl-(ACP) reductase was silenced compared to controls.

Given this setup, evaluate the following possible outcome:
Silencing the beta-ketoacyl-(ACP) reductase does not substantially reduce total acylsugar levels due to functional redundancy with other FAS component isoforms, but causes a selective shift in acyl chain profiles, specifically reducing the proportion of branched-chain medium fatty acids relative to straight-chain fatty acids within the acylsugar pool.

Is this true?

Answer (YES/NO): NO